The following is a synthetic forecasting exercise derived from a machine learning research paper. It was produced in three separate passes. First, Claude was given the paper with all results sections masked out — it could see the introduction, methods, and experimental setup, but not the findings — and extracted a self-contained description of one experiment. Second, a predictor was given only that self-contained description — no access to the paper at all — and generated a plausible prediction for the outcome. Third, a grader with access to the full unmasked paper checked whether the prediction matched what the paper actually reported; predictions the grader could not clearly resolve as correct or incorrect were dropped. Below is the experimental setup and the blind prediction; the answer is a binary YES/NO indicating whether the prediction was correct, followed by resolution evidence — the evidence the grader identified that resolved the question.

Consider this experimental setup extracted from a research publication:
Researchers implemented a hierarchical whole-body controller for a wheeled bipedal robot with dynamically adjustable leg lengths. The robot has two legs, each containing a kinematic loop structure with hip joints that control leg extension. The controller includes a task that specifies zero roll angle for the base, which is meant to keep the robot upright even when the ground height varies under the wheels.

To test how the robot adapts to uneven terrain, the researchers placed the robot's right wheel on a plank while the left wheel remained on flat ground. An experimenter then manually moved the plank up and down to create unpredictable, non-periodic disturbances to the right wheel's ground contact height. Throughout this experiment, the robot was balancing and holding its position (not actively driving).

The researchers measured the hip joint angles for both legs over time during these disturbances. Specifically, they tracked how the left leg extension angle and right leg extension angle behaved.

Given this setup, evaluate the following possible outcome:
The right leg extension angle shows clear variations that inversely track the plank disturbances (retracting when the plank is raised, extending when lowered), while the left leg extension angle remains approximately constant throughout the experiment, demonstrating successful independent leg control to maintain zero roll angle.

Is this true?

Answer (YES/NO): YES